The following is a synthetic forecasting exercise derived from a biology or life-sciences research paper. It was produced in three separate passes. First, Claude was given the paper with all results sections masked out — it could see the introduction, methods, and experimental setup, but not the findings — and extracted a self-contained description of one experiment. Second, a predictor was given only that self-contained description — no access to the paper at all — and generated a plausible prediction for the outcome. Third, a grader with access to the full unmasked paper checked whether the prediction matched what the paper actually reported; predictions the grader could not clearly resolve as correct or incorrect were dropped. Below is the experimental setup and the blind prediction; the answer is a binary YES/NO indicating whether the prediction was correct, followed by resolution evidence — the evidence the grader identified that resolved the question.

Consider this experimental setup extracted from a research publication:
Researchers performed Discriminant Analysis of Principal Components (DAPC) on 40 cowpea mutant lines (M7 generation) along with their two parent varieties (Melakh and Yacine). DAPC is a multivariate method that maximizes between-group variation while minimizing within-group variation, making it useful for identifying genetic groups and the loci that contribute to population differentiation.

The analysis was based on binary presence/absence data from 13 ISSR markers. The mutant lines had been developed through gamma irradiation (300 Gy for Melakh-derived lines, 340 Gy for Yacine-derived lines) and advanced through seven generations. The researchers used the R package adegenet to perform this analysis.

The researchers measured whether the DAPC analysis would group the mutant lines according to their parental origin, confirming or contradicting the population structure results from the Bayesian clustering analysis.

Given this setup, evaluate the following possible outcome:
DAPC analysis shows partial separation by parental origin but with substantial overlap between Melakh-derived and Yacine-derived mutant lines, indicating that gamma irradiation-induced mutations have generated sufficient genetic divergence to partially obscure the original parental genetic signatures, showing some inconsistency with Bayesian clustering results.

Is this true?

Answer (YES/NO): NO